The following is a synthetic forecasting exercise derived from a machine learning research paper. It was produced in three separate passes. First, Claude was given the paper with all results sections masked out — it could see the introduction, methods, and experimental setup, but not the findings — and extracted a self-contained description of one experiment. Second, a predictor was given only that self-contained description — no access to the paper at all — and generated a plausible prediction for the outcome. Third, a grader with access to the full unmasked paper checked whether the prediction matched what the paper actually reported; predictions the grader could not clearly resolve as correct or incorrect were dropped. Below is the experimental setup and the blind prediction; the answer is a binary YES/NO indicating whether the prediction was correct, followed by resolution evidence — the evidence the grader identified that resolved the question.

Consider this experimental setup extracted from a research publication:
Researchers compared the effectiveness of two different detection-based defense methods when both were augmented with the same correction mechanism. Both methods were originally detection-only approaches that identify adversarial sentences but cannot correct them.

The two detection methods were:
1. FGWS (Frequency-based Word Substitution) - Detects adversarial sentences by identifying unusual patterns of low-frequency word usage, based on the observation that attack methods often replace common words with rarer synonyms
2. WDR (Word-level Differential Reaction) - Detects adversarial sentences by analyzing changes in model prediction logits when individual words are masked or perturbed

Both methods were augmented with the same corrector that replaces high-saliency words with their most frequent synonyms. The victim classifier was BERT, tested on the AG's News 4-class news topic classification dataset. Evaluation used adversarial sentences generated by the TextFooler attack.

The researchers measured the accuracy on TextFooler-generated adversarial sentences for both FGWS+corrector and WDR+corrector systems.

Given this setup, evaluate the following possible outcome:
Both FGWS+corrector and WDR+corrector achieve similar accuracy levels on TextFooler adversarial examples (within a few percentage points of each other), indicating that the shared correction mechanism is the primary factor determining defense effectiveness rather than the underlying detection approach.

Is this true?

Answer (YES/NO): YES